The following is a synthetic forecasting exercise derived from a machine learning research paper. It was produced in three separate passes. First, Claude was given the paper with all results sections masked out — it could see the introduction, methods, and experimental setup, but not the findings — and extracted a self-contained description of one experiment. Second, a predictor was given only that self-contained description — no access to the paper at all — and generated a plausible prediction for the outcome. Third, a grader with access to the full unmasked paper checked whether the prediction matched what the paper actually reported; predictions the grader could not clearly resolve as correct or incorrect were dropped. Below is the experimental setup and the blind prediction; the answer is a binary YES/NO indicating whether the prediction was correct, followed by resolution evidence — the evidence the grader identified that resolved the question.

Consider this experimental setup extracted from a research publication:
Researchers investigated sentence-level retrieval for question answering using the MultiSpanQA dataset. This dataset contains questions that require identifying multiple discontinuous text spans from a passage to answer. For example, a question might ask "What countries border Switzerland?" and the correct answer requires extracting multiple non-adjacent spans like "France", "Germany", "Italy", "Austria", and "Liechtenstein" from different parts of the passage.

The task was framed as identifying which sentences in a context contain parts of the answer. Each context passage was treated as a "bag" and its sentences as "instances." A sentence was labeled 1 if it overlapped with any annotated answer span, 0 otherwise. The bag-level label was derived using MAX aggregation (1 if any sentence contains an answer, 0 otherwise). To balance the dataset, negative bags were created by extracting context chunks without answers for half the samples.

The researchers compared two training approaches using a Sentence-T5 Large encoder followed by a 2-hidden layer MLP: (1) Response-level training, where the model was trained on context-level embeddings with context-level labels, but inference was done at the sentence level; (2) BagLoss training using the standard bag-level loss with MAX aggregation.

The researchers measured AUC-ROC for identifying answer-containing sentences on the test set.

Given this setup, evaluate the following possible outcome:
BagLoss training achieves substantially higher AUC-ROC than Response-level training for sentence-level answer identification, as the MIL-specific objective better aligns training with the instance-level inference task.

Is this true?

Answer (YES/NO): YES